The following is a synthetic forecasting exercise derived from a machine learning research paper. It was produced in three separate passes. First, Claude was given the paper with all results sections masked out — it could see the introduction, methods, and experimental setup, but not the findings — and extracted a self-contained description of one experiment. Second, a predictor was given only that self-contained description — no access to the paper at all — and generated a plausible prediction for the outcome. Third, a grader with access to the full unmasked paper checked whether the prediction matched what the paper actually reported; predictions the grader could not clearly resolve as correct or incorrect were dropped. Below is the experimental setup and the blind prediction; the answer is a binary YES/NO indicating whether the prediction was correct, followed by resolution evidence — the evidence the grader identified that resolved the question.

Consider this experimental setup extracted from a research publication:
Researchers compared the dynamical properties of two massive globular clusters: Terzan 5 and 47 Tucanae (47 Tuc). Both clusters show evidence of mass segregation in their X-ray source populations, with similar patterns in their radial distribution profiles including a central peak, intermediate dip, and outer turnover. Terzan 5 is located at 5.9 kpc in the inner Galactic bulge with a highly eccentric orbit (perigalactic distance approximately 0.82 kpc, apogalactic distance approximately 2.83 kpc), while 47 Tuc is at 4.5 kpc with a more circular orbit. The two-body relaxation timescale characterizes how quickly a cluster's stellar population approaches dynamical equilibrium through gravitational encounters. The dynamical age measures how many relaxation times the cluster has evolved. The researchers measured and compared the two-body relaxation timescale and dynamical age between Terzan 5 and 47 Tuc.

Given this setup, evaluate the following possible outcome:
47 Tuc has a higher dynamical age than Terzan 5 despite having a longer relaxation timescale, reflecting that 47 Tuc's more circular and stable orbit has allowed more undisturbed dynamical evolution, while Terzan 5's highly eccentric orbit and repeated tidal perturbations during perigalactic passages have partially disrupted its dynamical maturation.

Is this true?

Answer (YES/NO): NO